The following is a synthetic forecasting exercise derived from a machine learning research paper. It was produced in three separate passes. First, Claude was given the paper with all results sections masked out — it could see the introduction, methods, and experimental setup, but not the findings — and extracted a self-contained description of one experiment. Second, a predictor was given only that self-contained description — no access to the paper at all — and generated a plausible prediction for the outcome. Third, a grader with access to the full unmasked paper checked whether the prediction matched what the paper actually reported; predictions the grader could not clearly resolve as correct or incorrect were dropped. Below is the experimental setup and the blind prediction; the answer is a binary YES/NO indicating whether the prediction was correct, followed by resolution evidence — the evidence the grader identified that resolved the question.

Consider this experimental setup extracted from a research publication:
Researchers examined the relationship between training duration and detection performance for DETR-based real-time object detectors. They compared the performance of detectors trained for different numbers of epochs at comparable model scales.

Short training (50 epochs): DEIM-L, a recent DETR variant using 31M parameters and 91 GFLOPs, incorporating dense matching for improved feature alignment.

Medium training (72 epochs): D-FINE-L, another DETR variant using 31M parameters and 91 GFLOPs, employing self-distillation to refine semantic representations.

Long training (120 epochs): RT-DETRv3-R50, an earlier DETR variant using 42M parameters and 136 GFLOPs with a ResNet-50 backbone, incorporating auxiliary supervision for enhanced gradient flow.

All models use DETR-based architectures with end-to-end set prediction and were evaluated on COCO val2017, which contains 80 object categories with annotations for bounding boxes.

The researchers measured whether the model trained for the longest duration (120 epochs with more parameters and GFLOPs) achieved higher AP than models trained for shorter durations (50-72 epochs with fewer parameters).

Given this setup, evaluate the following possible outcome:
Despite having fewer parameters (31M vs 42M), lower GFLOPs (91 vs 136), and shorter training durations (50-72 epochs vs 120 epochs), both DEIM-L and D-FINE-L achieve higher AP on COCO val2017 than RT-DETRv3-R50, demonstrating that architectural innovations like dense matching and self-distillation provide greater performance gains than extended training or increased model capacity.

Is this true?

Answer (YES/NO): YES